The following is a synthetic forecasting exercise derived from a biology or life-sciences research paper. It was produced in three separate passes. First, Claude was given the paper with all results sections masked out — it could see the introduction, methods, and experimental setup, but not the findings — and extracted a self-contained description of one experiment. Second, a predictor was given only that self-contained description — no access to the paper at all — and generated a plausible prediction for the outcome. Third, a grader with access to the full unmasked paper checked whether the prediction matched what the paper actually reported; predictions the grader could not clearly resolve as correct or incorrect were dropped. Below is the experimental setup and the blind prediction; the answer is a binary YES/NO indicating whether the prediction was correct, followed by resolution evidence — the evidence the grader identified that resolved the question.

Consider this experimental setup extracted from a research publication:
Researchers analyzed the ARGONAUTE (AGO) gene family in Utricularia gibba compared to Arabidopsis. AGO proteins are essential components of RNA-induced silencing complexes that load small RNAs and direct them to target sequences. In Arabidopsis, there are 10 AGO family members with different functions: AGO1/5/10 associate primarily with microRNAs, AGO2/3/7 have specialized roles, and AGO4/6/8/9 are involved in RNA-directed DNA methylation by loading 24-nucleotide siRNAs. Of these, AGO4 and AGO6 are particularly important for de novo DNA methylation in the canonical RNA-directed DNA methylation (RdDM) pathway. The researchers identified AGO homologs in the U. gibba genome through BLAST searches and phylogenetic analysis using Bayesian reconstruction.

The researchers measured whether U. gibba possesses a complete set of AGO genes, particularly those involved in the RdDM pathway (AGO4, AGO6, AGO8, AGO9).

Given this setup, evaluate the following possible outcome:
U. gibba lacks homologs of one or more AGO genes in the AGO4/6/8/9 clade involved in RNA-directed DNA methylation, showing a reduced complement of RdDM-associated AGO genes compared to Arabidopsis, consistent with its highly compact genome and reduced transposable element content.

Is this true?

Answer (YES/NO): YES